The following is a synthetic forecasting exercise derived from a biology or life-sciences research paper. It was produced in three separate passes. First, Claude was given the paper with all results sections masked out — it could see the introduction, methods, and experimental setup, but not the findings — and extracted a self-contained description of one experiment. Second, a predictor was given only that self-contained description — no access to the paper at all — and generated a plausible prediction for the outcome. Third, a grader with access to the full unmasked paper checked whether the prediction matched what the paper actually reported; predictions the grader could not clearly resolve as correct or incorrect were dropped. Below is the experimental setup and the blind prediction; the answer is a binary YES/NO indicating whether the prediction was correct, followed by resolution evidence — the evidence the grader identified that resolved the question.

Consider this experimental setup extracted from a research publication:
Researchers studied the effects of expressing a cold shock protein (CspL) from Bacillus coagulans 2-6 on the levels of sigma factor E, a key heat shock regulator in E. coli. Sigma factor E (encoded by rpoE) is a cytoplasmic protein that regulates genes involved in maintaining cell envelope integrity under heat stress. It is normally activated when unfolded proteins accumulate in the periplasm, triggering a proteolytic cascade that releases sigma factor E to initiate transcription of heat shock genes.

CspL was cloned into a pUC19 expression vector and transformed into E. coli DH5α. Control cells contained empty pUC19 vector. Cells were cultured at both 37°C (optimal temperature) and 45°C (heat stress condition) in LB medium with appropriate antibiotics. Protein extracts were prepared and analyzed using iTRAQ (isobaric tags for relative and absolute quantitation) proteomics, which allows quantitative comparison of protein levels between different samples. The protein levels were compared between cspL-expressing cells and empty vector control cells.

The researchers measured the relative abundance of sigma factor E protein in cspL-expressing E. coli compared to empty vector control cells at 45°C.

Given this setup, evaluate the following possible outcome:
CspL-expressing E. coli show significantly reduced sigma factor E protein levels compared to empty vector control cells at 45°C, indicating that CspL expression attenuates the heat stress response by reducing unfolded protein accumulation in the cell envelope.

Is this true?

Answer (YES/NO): YES